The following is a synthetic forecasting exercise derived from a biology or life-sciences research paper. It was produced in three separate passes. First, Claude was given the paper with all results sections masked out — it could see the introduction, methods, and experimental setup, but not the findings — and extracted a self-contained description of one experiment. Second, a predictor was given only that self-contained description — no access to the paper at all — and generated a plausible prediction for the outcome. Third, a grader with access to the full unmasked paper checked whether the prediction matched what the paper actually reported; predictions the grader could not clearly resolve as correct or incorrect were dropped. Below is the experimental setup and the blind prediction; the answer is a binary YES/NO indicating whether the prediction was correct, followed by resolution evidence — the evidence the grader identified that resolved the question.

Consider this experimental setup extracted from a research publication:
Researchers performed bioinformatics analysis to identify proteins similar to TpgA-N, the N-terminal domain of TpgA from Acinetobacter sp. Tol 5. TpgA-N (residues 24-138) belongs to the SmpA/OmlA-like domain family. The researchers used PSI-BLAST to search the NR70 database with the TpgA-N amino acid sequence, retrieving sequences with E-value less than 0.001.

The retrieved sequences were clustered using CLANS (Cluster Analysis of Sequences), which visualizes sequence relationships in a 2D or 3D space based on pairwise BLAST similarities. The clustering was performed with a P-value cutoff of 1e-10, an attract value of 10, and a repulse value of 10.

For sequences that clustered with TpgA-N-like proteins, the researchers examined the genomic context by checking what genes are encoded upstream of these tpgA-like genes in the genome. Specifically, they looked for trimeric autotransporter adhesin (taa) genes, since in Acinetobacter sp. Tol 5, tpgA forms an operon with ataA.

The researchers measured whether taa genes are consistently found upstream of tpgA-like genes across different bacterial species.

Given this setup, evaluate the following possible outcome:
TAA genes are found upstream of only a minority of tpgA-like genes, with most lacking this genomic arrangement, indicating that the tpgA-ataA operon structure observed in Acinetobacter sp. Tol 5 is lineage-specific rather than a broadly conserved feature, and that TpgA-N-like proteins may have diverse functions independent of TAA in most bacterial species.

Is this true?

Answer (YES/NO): NO